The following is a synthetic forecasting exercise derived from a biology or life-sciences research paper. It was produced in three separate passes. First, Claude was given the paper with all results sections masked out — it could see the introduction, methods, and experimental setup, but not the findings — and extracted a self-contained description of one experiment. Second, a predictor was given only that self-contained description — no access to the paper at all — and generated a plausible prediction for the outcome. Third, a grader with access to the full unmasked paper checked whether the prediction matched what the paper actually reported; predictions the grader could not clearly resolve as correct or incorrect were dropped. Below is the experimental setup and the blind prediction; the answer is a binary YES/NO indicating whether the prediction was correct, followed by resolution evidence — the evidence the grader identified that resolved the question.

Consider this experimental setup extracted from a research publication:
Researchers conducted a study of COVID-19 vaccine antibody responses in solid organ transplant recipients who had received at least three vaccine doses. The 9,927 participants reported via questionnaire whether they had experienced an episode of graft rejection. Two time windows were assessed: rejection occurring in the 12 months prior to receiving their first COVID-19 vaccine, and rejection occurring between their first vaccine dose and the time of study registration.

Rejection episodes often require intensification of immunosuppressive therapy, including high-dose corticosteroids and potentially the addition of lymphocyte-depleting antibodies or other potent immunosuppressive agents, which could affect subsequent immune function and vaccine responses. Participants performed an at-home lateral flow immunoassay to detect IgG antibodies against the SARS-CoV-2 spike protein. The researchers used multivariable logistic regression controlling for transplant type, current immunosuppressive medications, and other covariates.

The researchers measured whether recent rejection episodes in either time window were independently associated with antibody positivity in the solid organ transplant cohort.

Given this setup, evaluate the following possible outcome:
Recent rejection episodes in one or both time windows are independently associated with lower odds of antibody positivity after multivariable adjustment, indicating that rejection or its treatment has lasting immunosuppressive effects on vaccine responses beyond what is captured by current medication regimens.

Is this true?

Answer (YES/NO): YES